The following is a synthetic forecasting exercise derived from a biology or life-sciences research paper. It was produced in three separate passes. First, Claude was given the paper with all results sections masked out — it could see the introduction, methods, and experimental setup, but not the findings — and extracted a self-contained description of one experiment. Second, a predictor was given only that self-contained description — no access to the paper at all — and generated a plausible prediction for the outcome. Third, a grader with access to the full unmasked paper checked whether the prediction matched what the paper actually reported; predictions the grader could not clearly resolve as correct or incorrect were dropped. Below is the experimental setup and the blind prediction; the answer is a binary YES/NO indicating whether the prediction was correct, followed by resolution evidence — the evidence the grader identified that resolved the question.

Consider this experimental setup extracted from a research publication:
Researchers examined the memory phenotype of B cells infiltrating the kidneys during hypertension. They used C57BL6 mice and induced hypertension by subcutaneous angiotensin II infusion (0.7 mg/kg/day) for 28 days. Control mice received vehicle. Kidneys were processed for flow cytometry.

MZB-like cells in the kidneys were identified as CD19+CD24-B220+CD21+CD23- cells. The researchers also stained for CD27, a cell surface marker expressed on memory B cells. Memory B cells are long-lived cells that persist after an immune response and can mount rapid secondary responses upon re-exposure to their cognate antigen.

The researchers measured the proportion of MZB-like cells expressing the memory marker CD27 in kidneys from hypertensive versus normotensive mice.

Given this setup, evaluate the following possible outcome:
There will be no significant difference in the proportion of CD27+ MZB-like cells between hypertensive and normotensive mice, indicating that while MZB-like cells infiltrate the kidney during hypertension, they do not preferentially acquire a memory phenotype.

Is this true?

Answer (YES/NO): NO